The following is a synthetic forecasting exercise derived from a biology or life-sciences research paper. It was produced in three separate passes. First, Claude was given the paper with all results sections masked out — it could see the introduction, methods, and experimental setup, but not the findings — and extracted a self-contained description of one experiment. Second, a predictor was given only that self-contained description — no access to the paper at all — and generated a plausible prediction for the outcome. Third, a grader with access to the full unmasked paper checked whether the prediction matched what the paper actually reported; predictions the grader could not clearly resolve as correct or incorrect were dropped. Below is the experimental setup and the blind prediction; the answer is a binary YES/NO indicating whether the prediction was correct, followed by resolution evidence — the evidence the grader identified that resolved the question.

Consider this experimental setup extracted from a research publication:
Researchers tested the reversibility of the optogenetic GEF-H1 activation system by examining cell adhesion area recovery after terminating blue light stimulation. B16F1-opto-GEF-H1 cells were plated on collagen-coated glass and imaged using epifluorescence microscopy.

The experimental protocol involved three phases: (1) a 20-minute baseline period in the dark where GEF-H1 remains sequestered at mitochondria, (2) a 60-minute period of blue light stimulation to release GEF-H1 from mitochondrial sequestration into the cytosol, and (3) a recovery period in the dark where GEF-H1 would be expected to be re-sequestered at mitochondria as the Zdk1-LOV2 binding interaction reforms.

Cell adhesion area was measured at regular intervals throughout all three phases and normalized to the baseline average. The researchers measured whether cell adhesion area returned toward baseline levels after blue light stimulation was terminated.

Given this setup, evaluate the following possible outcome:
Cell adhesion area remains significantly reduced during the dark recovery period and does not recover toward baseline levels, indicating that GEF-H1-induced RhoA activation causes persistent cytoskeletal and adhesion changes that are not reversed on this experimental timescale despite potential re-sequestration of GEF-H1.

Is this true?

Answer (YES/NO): NO